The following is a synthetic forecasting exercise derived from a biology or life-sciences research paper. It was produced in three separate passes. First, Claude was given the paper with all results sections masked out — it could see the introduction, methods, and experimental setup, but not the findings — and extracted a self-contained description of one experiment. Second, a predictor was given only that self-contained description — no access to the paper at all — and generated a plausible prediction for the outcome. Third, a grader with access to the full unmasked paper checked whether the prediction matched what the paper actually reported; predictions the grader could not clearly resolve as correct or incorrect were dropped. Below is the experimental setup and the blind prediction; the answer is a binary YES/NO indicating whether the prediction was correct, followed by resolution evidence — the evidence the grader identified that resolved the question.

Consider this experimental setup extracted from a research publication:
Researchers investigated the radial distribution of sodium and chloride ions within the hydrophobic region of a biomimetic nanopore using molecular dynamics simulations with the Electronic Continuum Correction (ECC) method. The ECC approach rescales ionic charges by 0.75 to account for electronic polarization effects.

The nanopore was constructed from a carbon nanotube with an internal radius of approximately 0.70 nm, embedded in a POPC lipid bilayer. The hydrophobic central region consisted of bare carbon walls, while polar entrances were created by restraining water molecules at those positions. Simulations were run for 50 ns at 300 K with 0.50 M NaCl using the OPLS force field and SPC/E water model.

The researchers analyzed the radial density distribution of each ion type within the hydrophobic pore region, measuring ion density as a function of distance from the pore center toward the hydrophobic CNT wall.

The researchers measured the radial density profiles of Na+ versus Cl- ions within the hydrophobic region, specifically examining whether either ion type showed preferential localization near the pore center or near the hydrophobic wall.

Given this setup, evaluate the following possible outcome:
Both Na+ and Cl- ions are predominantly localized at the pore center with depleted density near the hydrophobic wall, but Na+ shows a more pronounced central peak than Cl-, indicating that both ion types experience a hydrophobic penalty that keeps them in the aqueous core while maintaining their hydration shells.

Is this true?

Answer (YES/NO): NO